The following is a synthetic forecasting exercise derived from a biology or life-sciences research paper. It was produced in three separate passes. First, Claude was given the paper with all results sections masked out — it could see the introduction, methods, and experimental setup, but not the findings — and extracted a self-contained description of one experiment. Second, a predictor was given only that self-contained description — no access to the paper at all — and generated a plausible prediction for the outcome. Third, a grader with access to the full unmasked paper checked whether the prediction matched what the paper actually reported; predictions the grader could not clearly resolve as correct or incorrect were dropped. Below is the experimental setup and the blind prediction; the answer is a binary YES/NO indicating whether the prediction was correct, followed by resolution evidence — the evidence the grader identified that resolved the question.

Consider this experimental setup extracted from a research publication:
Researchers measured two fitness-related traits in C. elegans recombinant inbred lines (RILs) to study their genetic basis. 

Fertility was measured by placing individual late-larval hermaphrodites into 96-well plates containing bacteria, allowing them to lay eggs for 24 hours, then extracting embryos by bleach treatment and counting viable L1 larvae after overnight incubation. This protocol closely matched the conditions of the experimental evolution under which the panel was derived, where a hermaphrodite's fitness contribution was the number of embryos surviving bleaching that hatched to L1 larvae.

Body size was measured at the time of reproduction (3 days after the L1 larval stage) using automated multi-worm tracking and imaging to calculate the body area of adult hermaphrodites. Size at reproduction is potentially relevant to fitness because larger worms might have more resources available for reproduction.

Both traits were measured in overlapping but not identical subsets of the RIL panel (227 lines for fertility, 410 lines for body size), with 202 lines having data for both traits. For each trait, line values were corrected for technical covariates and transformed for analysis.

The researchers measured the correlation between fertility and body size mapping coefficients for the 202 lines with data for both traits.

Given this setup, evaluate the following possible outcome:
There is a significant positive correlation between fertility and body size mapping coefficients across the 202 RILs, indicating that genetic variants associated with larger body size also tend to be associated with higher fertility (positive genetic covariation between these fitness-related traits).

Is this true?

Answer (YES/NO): YES